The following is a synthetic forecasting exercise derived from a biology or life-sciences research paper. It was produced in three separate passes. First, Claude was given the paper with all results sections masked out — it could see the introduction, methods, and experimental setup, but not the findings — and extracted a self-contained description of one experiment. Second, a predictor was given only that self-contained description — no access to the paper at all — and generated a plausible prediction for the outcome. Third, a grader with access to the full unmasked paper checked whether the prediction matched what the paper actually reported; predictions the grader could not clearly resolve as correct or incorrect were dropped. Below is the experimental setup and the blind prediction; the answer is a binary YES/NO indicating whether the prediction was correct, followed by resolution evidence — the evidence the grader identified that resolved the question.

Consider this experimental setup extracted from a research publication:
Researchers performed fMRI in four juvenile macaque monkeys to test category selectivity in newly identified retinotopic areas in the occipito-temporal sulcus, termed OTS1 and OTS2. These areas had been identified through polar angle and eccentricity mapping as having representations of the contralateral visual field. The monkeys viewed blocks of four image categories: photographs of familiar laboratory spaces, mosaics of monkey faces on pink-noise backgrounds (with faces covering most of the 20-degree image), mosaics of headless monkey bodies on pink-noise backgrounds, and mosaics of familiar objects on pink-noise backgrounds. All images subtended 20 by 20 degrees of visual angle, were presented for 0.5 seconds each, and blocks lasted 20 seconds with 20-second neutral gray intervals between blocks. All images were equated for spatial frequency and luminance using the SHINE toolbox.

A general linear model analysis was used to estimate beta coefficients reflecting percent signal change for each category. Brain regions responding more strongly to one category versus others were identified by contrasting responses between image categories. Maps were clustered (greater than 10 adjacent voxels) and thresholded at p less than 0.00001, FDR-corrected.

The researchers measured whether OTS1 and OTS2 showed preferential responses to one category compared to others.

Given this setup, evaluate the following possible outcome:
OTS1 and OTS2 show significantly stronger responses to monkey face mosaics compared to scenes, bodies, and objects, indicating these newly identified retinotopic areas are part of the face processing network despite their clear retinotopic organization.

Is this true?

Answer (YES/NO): NO